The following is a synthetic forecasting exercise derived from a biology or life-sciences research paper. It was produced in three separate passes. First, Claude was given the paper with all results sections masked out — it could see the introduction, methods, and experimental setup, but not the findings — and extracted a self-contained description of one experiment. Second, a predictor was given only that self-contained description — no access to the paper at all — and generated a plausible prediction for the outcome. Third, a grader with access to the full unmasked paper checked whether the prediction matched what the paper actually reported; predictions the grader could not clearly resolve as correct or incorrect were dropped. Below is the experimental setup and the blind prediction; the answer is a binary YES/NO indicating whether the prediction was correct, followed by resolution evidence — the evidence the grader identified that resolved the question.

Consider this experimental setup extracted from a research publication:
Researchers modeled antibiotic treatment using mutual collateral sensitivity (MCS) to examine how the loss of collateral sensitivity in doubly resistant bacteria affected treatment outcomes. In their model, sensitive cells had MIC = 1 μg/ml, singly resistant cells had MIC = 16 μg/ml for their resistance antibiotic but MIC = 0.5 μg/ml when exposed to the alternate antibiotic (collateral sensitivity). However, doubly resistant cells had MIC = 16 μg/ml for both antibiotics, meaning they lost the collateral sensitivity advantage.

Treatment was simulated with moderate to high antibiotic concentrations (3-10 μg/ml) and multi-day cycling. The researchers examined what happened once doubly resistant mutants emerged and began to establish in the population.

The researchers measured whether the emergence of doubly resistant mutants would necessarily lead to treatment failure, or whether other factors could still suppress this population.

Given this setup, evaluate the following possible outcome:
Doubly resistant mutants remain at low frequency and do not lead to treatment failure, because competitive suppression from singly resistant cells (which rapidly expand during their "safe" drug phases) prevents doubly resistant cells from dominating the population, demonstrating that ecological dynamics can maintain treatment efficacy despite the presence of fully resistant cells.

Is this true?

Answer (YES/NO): NO